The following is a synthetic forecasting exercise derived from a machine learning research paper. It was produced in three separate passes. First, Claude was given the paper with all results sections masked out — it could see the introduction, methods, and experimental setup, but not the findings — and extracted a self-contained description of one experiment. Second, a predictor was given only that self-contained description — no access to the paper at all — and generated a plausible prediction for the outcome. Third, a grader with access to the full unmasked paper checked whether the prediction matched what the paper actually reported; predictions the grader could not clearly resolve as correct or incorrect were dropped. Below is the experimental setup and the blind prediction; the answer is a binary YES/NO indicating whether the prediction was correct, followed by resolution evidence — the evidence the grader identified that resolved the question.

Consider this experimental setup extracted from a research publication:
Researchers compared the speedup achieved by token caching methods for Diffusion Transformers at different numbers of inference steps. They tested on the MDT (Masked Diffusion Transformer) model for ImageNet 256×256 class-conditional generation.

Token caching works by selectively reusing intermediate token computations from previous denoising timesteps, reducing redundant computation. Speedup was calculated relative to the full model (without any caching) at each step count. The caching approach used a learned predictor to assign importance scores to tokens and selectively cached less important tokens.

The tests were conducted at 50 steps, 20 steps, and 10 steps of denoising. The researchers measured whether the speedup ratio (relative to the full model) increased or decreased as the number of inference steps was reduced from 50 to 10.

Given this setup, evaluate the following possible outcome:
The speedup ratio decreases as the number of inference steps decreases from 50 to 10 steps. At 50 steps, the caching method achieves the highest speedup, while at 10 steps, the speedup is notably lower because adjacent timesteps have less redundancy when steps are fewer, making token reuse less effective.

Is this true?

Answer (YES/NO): YES